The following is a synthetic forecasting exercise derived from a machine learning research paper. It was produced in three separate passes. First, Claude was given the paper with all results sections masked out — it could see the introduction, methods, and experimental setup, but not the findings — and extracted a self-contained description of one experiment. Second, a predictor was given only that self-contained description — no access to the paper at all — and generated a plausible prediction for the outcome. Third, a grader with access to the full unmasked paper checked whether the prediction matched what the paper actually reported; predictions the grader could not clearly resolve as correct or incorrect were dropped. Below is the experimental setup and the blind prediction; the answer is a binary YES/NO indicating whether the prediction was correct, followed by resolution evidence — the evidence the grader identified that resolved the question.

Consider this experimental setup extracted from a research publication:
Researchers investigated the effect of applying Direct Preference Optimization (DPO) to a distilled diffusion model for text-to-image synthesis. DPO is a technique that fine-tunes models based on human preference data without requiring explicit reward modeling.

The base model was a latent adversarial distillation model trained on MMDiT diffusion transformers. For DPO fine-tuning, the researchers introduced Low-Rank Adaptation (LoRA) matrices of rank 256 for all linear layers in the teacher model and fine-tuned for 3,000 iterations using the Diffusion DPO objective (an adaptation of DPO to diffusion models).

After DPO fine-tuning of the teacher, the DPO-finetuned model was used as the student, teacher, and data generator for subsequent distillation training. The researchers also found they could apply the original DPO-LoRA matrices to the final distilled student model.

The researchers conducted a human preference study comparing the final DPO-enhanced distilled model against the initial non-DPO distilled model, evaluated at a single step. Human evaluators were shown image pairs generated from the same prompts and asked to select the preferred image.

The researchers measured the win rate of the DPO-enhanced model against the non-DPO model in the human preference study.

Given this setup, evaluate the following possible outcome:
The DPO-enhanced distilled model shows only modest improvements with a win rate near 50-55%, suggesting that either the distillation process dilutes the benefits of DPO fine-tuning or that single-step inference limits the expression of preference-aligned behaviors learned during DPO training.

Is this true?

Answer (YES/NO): NO